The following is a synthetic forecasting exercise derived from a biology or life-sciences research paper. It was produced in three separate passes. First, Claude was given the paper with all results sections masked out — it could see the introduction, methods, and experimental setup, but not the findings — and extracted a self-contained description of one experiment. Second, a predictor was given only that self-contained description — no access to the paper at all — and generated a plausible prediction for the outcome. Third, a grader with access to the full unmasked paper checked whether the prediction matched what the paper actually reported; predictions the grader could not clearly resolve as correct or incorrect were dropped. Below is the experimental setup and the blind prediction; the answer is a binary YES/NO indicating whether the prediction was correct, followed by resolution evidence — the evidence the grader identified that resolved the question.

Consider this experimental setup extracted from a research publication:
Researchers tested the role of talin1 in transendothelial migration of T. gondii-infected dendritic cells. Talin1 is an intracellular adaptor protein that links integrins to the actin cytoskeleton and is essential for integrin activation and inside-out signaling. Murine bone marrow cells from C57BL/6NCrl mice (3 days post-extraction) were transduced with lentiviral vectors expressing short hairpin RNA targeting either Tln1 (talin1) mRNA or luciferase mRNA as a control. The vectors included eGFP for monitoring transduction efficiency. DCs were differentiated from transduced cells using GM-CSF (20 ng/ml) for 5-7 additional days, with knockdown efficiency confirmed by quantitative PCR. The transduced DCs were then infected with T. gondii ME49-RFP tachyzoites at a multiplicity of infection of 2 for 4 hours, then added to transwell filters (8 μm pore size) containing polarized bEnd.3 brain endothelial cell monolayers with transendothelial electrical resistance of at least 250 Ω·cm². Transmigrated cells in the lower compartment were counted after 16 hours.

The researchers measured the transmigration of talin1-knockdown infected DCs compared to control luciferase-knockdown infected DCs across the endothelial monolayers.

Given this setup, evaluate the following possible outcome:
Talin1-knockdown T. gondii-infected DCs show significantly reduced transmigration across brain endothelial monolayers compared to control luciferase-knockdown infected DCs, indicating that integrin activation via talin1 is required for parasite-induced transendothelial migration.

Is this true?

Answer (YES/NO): YES